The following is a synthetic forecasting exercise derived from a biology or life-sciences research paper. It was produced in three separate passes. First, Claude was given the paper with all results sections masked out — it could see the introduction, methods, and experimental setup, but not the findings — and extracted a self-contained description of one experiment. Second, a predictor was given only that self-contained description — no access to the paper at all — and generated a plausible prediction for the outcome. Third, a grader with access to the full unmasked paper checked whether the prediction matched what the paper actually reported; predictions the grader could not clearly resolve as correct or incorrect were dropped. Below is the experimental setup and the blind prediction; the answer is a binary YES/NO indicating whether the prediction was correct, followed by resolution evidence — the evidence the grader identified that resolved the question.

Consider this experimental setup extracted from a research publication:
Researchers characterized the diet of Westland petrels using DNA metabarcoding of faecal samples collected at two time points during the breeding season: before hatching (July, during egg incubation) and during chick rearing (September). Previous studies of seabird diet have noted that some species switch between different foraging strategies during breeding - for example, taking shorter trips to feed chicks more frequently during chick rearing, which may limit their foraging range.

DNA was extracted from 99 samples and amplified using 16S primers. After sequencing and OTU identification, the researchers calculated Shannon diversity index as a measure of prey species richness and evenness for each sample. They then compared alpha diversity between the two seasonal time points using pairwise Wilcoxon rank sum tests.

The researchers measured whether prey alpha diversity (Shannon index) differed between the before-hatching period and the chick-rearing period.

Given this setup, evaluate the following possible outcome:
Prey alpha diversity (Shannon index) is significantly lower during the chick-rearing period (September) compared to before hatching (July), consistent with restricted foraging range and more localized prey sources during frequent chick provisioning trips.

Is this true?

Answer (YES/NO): NO